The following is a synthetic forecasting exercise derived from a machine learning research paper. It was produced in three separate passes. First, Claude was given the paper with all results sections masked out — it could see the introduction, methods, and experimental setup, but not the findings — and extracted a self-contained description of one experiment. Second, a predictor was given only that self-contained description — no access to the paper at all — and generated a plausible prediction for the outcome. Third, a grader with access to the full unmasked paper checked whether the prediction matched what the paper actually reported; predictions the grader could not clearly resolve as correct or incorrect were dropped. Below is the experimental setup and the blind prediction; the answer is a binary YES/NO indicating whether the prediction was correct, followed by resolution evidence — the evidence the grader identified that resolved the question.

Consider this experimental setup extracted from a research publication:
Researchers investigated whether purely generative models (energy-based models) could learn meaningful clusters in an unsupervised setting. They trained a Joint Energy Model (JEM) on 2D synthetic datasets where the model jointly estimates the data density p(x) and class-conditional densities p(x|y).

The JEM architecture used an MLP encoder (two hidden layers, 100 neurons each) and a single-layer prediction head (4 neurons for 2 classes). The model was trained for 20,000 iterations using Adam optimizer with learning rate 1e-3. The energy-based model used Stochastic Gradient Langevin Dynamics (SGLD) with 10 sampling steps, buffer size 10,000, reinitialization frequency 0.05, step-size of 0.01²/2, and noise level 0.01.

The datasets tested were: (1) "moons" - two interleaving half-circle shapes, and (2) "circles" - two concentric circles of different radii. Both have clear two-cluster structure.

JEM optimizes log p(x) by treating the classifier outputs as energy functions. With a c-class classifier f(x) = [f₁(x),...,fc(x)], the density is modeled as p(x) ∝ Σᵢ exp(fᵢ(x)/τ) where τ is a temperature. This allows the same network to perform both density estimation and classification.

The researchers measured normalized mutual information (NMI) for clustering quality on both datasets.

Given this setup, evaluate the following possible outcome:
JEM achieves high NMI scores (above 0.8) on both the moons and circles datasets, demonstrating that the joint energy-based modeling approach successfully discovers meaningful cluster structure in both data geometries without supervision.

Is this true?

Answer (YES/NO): NO